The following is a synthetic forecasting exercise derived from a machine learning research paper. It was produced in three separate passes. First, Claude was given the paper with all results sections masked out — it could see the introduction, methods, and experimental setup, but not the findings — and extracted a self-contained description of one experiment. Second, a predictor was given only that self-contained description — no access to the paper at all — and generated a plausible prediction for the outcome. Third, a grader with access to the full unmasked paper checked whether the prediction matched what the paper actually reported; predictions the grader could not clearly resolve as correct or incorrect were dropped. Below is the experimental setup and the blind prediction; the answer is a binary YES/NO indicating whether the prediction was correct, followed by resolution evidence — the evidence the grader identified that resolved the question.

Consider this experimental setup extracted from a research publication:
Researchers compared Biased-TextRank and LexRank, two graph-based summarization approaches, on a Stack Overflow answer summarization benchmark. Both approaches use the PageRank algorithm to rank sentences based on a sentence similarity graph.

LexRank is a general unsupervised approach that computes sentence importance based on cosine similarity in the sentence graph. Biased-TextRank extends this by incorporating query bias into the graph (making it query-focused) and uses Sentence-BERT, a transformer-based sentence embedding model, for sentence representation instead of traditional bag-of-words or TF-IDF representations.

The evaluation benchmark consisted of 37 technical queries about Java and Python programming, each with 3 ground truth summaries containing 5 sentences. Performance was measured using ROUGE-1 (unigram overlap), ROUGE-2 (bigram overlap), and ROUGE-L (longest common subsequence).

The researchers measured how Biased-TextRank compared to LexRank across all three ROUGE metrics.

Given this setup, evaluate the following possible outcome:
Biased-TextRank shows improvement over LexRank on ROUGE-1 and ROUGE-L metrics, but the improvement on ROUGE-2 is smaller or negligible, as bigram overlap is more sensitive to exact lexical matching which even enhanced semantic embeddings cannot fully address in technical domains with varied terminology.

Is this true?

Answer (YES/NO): NO